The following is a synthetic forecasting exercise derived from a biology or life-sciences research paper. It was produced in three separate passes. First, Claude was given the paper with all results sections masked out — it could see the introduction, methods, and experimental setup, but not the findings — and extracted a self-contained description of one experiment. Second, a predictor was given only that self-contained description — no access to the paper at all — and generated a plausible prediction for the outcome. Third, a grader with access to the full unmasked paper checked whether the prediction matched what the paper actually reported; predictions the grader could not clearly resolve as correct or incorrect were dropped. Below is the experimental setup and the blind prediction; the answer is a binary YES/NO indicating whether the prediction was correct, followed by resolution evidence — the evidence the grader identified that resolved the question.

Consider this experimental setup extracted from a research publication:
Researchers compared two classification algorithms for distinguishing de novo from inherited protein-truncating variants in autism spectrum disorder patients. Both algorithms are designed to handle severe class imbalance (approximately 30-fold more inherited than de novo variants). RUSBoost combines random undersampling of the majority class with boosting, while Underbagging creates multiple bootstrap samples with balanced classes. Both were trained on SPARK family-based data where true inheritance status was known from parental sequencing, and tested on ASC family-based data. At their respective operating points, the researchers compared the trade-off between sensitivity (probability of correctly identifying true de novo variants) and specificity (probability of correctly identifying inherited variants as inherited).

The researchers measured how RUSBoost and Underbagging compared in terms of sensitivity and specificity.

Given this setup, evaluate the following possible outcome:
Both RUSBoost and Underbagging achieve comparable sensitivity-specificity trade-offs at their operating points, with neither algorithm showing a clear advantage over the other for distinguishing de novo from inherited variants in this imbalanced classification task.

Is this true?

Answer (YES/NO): NO